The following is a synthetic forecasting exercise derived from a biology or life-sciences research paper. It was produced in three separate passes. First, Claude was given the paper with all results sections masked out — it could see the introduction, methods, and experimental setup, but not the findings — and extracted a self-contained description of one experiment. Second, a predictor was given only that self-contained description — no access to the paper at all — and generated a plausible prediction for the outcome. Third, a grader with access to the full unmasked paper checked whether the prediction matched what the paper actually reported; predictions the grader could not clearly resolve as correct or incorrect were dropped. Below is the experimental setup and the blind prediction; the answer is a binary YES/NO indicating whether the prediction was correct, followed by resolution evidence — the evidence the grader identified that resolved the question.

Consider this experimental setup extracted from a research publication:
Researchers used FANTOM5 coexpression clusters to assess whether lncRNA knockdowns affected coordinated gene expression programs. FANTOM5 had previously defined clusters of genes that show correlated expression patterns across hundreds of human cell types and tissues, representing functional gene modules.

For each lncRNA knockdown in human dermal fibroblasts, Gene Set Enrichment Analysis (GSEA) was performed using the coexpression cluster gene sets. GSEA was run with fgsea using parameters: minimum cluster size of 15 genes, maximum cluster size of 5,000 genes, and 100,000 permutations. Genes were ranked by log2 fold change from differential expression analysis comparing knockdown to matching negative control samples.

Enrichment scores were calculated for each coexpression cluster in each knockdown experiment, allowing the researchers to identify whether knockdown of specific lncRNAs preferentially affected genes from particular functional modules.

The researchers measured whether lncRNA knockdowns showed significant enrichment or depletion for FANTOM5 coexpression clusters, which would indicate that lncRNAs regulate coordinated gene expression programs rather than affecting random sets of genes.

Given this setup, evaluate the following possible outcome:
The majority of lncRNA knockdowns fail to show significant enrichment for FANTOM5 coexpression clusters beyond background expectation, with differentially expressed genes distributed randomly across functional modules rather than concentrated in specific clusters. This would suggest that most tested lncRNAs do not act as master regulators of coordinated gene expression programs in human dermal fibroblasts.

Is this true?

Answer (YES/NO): NO